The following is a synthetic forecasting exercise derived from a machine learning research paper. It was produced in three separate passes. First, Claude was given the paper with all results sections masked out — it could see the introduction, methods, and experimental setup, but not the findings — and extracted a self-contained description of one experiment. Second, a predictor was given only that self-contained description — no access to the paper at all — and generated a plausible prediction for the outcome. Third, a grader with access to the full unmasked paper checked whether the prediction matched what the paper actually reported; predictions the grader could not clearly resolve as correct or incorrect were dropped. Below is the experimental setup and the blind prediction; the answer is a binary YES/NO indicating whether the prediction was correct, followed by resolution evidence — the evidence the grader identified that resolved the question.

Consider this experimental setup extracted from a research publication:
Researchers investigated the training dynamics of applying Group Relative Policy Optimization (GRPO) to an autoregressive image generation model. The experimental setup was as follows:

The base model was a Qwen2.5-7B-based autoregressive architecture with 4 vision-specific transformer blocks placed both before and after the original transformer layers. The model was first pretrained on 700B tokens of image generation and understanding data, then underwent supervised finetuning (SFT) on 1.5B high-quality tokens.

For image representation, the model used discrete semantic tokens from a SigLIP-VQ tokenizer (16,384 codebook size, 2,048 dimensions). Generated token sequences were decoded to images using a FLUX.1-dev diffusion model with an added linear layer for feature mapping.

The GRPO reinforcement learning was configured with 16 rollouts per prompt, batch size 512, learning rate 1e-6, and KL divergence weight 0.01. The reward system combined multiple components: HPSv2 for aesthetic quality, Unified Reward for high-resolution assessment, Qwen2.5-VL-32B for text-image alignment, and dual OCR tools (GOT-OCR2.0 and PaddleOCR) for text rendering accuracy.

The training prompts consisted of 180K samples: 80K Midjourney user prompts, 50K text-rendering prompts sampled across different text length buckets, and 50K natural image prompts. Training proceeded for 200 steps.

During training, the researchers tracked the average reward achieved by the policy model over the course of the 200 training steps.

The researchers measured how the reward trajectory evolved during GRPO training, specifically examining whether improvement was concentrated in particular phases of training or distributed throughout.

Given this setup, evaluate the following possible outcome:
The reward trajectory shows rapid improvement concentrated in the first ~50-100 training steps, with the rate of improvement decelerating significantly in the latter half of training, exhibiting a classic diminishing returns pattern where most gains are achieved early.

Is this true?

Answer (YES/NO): NO